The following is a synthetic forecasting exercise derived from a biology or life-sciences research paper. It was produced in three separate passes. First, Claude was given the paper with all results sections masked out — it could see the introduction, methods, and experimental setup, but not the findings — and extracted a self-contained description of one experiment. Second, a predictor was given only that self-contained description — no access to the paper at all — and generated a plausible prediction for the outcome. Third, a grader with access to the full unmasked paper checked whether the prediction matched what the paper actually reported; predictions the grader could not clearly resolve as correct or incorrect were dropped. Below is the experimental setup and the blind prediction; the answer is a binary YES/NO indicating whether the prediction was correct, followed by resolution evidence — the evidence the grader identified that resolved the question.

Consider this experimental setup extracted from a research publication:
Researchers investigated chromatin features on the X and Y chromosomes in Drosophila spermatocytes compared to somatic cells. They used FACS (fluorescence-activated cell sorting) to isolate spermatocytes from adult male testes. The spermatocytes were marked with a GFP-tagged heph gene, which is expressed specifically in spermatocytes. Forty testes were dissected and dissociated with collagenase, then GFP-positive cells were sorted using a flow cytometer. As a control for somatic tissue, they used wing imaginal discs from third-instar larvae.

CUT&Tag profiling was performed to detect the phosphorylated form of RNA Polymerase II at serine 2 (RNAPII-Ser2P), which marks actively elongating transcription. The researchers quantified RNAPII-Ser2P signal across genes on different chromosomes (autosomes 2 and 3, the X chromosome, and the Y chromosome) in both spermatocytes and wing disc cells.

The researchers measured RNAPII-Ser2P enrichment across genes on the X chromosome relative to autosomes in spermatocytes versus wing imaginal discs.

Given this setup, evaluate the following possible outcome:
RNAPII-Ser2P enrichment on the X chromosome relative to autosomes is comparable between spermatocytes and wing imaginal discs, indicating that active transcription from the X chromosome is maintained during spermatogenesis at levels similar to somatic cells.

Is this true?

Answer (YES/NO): NO